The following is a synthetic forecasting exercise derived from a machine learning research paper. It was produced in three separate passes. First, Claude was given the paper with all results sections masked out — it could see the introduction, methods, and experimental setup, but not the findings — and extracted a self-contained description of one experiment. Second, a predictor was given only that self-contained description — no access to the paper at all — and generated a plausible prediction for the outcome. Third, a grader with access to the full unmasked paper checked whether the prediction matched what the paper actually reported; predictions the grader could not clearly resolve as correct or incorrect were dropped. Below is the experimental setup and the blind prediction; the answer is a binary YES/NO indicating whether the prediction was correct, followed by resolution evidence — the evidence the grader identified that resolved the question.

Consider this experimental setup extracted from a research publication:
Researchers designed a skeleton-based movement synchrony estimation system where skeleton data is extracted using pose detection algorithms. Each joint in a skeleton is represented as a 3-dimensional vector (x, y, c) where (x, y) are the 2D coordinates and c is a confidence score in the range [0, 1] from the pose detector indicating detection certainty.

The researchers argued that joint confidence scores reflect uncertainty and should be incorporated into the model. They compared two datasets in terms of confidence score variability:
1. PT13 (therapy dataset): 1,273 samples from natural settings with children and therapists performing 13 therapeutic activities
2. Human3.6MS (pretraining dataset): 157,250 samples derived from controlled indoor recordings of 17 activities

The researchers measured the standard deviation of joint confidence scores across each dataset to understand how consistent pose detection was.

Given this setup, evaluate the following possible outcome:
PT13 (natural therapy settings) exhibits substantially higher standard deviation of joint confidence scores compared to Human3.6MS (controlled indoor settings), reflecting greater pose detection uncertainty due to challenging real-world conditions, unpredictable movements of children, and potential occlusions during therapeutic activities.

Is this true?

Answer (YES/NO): NO